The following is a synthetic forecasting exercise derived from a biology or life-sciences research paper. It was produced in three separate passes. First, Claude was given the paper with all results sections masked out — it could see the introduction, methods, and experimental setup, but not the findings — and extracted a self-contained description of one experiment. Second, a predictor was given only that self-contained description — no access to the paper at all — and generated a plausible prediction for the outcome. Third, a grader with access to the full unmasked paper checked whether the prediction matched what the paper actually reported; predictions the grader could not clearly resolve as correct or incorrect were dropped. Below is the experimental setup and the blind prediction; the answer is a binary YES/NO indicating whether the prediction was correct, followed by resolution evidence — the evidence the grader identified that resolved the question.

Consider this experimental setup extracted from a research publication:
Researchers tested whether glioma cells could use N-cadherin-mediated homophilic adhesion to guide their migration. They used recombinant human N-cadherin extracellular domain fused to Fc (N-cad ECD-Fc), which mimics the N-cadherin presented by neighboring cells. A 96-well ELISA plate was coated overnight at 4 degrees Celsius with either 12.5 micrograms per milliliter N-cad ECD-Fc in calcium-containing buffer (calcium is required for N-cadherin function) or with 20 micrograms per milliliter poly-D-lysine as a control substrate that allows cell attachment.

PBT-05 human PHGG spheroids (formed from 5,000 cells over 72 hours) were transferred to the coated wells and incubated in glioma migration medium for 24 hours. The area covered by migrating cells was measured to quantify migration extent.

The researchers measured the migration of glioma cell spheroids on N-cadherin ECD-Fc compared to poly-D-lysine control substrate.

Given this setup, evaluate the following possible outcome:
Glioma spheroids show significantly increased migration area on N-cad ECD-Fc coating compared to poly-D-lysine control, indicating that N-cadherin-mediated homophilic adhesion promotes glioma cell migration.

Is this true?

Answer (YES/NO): YES